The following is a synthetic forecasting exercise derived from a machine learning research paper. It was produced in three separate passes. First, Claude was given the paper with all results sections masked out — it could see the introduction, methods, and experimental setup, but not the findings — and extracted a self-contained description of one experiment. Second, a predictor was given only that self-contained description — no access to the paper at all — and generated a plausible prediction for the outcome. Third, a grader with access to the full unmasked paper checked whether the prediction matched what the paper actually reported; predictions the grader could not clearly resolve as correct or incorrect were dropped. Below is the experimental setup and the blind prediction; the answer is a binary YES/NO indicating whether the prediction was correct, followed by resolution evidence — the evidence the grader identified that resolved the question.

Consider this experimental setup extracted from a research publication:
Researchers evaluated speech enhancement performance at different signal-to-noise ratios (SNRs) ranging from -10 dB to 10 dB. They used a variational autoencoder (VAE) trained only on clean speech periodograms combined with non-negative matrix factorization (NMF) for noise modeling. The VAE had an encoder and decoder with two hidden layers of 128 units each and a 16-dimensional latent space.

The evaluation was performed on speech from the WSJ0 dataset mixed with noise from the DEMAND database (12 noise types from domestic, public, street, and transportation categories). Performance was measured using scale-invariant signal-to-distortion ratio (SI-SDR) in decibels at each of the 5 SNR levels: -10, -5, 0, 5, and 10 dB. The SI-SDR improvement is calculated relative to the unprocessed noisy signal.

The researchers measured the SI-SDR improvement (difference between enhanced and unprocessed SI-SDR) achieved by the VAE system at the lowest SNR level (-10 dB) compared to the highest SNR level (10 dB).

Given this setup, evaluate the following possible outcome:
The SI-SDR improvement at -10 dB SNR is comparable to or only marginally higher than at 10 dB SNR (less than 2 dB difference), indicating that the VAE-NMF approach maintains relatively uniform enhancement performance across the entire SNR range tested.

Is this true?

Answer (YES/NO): NO